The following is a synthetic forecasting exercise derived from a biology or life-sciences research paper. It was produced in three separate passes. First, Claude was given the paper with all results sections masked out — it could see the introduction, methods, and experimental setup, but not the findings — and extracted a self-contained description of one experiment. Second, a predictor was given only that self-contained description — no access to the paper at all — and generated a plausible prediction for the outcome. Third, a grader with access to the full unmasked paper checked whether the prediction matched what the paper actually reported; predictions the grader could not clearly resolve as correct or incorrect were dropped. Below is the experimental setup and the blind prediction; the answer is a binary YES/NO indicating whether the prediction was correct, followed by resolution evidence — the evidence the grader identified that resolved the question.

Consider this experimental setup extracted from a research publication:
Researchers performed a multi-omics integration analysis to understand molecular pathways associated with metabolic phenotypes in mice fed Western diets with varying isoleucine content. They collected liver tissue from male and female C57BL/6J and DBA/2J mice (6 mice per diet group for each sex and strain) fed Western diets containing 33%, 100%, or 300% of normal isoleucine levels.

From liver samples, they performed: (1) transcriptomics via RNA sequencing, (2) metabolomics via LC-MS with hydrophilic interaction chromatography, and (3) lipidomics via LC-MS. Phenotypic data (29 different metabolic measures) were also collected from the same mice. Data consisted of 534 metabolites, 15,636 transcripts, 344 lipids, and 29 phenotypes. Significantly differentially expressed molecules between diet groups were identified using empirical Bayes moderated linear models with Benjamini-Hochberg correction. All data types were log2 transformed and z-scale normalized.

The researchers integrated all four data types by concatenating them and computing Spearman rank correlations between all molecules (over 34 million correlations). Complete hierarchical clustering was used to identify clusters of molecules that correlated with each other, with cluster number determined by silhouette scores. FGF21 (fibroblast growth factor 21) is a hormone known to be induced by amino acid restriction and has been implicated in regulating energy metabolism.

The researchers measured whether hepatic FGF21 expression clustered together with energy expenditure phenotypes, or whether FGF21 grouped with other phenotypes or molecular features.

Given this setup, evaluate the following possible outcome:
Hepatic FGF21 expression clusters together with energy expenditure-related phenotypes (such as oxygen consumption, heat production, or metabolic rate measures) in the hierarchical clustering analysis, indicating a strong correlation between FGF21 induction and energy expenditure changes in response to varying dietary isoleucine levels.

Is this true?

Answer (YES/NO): NO